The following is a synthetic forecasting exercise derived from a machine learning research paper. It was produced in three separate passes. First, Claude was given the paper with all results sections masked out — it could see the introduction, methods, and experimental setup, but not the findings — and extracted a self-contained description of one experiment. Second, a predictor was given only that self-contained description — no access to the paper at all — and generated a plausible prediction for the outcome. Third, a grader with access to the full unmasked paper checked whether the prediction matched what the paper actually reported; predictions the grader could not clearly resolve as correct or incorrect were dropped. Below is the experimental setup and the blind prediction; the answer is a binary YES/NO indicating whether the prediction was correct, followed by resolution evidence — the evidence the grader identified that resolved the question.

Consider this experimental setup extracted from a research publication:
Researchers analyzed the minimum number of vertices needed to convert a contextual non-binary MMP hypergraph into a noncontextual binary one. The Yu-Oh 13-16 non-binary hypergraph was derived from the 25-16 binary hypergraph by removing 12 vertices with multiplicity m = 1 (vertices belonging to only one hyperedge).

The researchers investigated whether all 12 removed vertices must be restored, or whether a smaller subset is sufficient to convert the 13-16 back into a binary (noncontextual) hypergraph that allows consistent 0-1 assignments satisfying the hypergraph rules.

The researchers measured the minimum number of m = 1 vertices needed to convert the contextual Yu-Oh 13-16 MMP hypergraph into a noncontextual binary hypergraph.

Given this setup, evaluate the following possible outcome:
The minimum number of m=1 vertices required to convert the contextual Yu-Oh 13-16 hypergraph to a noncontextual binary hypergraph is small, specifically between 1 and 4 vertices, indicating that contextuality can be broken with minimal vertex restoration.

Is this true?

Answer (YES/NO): NO